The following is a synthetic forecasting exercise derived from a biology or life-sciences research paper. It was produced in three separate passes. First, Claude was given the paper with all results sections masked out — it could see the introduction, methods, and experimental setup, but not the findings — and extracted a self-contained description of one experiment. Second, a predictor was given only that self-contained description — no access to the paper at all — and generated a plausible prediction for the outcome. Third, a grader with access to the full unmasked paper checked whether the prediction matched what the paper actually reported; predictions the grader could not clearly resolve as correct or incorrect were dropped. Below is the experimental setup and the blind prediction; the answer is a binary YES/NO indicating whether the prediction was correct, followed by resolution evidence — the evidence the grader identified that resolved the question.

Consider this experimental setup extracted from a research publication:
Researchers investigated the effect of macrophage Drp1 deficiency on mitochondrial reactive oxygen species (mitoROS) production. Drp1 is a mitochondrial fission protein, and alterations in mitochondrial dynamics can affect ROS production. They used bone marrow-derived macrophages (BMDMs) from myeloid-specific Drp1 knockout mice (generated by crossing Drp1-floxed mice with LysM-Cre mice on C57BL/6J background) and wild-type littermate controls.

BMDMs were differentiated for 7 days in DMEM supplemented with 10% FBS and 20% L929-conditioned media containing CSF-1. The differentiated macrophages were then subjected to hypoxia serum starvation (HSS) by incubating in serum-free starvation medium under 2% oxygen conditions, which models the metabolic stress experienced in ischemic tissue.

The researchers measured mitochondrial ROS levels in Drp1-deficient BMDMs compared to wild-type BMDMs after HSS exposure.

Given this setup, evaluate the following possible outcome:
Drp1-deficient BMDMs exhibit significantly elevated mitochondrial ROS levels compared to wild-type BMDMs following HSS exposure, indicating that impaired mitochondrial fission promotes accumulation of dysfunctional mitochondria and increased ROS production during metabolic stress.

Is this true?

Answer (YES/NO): YES